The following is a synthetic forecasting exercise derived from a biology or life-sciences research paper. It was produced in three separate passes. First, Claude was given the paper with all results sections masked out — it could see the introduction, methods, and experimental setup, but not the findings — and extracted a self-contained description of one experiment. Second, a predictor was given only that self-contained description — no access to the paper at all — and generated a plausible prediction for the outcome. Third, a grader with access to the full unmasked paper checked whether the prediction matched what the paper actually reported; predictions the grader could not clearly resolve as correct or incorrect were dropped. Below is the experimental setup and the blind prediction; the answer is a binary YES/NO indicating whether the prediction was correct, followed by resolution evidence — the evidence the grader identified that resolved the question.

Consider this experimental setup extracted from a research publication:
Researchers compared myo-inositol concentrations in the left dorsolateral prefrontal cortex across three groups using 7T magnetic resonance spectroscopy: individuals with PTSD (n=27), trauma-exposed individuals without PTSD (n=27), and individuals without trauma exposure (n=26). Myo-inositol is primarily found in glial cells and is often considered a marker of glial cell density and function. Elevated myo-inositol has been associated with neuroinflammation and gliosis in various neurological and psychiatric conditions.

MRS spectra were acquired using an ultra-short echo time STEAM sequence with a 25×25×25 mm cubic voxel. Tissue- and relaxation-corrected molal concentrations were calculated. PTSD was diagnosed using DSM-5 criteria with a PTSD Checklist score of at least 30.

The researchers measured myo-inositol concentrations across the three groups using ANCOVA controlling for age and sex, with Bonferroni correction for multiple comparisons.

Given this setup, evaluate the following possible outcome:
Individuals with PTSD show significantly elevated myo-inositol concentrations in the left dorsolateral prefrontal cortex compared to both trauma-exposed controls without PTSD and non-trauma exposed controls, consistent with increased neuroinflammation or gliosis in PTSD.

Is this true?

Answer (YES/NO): NO